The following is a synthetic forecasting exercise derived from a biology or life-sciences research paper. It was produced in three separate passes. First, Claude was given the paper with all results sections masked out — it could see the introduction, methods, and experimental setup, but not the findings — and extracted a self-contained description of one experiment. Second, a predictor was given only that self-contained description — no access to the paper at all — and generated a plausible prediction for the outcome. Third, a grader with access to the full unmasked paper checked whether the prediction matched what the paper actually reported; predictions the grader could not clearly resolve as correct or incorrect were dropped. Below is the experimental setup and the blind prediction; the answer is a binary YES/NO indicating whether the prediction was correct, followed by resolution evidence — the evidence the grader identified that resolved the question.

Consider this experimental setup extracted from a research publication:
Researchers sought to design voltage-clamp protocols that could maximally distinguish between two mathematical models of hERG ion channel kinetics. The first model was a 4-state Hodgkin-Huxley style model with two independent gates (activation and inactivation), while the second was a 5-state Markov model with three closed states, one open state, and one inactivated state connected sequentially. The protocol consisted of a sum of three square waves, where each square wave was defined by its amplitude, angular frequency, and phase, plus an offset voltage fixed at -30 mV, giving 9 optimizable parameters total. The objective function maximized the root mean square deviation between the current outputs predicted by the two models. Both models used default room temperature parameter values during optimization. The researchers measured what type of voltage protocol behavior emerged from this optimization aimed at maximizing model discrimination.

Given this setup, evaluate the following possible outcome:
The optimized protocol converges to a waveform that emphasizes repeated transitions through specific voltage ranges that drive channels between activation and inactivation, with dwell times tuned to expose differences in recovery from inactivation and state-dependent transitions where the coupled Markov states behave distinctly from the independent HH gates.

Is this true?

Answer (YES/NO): NO